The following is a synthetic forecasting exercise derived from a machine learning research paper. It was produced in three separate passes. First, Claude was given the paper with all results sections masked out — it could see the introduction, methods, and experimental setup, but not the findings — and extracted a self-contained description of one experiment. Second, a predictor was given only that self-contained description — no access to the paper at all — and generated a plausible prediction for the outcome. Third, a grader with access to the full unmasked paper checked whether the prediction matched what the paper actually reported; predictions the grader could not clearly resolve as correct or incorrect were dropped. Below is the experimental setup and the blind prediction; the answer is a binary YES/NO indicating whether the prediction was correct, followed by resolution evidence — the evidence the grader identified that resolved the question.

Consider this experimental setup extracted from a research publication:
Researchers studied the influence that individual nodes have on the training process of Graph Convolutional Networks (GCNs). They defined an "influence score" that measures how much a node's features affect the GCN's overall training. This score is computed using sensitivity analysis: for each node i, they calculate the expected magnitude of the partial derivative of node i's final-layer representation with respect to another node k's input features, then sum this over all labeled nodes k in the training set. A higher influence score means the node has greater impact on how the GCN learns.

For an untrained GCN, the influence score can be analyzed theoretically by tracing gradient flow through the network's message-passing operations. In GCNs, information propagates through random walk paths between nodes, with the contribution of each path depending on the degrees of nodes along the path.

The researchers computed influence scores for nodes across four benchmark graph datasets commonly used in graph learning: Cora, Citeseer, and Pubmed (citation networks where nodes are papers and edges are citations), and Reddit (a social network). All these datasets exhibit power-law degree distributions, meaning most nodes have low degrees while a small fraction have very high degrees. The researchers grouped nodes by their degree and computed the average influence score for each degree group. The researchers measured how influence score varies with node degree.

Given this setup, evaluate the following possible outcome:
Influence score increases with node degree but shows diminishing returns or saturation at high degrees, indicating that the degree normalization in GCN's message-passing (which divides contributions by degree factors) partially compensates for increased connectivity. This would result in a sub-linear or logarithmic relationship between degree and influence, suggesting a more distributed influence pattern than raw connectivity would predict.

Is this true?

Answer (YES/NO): YES